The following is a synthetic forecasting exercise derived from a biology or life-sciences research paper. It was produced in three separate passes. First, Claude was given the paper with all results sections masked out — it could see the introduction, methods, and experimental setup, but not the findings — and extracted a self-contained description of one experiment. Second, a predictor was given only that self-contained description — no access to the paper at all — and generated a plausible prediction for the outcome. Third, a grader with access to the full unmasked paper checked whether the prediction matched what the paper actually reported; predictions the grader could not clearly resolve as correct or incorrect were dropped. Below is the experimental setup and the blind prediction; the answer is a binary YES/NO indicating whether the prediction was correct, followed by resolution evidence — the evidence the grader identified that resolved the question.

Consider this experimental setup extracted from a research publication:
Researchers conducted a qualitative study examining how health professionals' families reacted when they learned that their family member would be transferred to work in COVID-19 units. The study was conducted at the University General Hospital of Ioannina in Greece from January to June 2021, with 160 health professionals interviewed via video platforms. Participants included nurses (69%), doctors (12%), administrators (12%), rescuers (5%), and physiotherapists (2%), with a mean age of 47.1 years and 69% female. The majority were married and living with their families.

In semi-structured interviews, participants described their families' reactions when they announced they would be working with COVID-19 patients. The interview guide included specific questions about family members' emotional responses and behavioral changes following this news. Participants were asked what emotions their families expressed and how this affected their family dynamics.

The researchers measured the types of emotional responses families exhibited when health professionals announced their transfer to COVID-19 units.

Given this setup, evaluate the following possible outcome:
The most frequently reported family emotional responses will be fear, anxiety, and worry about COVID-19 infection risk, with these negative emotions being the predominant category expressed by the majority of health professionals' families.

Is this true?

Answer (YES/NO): YES